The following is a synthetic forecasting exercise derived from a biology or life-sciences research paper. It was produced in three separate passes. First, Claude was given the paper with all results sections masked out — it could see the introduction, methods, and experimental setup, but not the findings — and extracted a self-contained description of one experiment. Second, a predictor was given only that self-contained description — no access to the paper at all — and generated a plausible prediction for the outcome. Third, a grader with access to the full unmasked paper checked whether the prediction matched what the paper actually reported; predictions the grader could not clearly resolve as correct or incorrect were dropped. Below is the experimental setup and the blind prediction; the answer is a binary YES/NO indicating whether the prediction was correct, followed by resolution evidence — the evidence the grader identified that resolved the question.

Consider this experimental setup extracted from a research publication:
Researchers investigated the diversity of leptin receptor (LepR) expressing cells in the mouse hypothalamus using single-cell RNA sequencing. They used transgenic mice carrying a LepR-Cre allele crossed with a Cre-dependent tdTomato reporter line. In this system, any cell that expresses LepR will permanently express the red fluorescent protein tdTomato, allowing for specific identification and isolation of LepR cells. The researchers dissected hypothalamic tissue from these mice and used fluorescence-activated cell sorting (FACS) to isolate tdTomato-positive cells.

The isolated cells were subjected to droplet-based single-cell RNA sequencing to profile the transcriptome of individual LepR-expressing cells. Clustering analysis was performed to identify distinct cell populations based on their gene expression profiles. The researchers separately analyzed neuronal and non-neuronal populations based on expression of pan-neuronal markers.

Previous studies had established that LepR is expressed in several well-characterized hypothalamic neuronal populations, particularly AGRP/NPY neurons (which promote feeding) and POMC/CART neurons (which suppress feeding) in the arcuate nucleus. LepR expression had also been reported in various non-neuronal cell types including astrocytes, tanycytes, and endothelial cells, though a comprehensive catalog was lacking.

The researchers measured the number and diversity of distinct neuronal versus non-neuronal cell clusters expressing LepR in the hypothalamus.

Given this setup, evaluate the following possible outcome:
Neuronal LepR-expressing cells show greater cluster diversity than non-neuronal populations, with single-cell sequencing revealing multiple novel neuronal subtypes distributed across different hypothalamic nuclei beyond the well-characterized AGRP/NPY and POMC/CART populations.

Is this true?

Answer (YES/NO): NO